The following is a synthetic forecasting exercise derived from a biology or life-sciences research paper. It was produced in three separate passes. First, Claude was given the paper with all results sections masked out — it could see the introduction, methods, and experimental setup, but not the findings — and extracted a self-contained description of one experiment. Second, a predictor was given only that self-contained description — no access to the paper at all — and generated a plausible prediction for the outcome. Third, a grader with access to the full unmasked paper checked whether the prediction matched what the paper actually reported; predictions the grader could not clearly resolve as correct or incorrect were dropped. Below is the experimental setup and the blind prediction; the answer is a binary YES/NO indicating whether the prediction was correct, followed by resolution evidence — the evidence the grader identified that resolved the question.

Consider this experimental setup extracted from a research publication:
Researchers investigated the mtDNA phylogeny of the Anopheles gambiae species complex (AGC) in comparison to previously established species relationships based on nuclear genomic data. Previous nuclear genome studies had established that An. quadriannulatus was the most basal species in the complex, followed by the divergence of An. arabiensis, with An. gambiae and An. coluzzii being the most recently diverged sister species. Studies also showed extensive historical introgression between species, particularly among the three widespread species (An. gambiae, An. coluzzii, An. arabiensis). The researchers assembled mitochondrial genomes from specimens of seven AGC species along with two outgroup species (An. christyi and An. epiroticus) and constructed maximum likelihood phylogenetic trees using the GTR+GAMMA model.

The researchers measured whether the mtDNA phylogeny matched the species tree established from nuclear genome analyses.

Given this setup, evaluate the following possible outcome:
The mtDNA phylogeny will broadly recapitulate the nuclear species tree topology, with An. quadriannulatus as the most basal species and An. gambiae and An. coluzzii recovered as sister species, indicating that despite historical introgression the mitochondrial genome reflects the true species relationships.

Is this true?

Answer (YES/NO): NO